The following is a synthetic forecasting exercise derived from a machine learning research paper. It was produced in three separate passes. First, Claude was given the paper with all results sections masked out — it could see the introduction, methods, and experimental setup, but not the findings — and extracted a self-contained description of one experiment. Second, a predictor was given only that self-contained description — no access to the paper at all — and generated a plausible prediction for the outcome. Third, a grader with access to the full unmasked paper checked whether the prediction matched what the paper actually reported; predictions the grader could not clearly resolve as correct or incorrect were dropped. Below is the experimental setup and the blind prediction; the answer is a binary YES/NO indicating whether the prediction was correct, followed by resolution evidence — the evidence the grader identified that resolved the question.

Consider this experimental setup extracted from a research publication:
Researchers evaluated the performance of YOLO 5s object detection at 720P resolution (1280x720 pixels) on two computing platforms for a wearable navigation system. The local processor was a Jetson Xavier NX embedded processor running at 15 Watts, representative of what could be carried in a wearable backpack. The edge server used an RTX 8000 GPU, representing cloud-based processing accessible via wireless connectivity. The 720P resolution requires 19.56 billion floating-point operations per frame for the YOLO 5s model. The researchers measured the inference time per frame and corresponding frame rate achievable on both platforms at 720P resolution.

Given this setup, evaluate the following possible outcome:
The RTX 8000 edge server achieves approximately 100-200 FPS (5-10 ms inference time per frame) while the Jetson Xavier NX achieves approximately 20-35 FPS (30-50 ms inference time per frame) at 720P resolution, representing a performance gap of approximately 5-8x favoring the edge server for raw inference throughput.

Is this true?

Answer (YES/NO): NO